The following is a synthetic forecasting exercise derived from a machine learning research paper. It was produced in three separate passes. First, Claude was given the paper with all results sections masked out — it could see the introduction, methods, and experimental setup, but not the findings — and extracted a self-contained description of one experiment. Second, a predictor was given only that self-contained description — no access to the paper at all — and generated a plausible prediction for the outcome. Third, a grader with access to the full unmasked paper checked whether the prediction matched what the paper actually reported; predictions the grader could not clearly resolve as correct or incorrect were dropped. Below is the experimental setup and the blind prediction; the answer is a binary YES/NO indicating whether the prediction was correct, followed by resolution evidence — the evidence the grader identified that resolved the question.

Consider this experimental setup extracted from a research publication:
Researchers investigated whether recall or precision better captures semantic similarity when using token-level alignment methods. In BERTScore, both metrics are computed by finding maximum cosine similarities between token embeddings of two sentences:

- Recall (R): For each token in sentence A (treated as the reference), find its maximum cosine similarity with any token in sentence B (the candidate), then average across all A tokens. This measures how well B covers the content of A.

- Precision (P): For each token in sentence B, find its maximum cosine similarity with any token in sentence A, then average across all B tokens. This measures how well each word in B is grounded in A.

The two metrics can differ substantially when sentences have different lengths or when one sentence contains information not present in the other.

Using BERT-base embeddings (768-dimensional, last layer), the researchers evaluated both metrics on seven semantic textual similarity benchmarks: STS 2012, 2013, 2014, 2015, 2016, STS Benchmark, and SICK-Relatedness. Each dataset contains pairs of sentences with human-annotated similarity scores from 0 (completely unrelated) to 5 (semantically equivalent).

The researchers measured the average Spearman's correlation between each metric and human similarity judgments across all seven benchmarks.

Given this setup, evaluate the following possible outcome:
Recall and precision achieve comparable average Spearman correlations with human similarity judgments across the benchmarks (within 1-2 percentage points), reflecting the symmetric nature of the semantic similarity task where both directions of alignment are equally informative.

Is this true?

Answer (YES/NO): YES